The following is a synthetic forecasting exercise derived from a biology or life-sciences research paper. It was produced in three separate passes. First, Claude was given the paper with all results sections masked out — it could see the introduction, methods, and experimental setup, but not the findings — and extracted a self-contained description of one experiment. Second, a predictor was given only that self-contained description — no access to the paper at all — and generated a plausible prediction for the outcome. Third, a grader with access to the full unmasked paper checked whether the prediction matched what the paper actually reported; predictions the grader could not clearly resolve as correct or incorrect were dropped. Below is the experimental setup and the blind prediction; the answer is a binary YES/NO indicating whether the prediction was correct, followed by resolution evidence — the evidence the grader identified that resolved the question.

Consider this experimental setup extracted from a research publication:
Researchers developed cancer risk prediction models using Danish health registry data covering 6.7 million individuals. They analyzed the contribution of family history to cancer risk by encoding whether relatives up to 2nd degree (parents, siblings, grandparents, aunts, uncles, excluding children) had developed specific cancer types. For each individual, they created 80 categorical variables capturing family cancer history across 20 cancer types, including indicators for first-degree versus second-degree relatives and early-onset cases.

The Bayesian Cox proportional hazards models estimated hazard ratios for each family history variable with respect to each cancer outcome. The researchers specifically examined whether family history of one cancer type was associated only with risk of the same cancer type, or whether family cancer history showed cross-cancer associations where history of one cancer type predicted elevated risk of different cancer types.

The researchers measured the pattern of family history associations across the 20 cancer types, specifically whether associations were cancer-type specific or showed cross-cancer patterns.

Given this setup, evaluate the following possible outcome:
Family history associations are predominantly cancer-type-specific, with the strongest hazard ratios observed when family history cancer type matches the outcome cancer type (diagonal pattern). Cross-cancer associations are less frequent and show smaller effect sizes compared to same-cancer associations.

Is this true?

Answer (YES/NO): NO